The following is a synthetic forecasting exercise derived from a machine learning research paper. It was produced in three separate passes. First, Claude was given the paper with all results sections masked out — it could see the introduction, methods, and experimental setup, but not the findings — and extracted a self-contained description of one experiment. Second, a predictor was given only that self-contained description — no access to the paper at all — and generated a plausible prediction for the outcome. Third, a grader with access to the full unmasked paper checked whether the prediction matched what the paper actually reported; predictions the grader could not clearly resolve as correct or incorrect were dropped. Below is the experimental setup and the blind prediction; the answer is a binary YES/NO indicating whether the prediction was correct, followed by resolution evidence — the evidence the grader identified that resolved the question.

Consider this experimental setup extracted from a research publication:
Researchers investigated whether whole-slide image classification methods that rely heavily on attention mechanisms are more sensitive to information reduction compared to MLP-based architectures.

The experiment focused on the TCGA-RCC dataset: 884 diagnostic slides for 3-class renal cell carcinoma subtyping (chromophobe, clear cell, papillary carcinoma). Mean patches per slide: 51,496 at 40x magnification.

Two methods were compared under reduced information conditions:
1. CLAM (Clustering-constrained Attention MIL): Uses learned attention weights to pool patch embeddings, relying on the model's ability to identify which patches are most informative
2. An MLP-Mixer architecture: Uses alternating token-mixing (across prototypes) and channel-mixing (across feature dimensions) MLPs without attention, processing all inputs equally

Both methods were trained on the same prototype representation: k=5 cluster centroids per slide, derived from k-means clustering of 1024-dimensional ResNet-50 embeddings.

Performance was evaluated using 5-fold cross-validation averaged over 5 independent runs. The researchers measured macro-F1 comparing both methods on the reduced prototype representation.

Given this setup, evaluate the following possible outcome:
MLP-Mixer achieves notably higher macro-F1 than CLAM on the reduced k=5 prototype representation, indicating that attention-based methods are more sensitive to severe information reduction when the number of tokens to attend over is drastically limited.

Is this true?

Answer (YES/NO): YES